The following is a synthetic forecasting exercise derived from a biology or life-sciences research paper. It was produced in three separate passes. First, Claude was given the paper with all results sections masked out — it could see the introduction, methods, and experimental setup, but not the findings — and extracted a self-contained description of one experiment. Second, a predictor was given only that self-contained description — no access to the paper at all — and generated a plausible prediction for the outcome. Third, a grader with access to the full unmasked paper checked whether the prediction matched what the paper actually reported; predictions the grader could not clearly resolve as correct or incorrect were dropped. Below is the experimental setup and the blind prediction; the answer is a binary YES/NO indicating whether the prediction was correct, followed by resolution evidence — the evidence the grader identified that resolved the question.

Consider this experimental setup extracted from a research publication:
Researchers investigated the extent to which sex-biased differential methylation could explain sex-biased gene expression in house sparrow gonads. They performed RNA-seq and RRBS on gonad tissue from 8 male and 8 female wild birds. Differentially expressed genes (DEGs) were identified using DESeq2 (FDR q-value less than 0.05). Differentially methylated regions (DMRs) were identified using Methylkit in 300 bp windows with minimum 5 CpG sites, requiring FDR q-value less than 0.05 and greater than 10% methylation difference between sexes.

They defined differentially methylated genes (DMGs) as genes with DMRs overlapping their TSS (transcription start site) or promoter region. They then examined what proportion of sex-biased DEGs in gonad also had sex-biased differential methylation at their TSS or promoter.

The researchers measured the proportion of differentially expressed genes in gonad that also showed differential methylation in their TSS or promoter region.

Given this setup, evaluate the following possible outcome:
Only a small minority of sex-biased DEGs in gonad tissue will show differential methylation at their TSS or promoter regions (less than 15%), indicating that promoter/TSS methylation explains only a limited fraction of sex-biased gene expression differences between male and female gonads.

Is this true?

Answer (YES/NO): YES